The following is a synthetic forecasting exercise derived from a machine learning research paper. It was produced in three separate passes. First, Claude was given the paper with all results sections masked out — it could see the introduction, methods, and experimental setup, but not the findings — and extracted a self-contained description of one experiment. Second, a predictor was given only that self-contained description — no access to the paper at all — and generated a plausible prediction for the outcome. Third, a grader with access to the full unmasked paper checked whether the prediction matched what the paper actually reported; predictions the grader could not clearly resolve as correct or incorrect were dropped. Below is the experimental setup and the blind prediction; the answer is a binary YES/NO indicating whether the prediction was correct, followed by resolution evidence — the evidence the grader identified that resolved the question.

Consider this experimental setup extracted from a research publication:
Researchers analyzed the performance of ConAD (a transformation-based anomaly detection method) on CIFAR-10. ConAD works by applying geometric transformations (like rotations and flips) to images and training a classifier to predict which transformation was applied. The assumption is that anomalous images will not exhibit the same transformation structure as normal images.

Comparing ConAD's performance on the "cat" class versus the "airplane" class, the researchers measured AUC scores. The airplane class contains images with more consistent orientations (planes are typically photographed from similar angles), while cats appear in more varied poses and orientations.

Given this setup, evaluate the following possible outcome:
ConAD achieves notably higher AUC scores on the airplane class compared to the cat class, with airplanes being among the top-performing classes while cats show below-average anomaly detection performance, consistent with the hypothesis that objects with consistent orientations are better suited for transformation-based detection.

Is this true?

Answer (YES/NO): YES